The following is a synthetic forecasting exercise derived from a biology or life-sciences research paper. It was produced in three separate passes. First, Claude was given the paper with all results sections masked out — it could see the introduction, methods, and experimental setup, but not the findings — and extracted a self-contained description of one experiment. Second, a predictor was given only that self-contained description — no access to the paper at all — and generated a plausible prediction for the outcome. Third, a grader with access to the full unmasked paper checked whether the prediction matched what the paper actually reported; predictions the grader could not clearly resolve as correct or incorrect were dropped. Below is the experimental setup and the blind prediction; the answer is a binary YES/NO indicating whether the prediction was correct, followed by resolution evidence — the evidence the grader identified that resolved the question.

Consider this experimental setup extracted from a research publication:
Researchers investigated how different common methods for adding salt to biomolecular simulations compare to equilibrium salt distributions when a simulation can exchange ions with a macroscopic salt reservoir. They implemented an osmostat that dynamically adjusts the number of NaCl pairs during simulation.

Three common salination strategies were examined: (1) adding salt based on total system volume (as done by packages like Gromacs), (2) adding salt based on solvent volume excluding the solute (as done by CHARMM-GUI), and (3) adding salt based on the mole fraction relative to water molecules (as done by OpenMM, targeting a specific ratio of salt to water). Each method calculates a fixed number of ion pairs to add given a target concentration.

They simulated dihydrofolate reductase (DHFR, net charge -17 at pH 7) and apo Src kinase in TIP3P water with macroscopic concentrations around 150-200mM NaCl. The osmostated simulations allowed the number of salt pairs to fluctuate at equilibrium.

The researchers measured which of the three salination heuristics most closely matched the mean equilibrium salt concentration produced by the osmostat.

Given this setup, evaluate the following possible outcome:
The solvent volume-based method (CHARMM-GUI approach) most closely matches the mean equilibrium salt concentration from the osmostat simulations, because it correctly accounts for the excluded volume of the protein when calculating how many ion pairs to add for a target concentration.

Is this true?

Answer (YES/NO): NO